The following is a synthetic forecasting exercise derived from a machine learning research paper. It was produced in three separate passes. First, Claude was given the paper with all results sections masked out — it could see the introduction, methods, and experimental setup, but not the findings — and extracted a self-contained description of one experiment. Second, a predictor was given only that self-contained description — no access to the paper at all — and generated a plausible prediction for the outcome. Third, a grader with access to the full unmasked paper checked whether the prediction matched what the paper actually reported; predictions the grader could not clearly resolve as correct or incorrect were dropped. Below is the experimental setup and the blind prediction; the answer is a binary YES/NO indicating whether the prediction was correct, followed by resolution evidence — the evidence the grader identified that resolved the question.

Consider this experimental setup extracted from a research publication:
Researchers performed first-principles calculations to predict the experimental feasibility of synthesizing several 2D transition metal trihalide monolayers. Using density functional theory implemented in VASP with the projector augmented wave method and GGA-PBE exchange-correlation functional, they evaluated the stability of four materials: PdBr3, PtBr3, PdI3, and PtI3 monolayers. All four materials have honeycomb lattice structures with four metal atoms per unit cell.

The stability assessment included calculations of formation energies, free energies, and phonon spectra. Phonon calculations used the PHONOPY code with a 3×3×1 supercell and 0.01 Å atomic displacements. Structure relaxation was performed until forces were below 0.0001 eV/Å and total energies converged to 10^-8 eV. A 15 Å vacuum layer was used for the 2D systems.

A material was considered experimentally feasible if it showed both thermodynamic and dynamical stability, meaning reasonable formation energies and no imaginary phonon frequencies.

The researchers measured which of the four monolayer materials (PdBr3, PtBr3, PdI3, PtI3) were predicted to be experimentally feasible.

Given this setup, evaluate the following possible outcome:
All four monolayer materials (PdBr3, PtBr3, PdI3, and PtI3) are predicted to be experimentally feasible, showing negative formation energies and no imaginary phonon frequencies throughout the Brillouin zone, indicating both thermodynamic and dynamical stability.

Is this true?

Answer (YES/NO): NO